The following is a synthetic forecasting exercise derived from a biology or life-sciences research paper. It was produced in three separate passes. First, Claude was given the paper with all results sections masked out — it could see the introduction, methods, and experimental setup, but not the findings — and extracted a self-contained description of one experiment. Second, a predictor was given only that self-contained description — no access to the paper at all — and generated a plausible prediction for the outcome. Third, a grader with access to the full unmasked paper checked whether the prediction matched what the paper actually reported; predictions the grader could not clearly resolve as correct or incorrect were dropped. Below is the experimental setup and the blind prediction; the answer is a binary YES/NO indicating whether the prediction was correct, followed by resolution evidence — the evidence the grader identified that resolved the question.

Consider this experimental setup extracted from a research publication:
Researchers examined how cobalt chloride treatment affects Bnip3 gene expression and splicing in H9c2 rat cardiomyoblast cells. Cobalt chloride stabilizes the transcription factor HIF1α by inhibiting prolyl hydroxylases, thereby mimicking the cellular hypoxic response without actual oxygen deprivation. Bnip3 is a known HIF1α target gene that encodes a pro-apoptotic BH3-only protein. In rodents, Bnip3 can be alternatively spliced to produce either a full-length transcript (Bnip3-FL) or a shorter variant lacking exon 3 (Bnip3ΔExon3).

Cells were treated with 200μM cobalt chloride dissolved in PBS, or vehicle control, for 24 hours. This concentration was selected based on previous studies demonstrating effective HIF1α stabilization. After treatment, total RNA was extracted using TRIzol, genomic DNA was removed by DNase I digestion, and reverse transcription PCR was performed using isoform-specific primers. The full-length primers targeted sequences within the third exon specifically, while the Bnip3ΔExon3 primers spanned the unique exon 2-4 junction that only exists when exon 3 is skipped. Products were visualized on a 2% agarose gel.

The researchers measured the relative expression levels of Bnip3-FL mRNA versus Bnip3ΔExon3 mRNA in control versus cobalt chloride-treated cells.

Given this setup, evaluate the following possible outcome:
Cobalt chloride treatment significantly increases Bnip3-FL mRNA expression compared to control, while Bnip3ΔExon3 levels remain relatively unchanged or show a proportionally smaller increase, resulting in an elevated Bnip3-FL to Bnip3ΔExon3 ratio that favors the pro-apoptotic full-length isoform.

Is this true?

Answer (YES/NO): NO